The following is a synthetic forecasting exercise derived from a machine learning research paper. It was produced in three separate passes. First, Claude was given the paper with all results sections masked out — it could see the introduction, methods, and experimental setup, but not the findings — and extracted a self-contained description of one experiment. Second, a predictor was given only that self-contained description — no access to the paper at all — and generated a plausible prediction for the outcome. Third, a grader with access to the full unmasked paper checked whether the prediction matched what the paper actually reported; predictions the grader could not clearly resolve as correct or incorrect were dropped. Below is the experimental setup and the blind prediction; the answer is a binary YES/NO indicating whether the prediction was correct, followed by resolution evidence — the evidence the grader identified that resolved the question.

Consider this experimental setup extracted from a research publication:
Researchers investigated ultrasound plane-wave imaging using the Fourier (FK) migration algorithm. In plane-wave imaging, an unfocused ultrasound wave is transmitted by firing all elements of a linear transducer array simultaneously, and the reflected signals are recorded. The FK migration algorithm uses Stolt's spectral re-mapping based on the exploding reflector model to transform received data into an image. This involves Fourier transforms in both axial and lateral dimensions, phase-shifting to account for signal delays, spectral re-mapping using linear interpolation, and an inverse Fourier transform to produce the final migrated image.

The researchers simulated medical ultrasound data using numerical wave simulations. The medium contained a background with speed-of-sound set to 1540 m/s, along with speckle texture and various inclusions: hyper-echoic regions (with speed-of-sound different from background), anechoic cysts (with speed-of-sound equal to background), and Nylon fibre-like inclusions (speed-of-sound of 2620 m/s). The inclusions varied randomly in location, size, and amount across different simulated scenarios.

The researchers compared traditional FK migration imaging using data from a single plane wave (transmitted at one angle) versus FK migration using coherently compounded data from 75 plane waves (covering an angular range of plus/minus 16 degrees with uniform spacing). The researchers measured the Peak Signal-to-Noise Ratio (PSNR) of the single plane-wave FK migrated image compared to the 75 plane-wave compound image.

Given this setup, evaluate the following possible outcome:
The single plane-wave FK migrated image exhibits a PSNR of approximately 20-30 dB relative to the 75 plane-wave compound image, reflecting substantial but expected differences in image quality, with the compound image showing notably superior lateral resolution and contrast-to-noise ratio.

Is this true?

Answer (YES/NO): NO